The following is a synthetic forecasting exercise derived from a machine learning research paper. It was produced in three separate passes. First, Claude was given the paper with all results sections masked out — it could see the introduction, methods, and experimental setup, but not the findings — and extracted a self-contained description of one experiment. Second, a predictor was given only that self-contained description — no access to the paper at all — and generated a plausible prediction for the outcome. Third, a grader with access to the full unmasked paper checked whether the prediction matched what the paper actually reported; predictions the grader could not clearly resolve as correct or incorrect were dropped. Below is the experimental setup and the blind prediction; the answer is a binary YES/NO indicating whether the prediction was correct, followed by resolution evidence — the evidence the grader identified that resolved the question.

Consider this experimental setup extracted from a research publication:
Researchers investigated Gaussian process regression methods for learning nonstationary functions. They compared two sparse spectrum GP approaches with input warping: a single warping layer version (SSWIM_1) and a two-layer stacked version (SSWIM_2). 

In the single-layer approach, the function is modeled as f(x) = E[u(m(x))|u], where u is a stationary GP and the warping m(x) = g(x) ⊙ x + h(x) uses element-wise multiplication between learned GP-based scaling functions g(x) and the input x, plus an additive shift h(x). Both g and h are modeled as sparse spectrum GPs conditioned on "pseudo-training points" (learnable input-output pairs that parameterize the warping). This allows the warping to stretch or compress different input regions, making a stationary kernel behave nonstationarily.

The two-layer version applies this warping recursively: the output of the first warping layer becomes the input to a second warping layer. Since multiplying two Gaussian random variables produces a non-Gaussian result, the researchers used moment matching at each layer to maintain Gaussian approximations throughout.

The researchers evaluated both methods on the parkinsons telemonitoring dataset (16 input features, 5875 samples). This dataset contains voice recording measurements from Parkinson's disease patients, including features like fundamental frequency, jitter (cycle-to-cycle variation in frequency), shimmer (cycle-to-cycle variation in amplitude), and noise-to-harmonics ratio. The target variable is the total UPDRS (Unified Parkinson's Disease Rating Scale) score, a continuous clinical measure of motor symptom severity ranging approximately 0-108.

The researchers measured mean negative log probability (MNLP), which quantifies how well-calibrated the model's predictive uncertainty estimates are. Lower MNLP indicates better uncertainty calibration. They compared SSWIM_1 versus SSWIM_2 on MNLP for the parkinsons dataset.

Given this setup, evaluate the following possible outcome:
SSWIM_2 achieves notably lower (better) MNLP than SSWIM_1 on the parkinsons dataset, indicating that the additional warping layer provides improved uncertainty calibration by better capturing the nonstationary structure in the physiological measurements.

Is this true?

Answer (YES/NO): NO